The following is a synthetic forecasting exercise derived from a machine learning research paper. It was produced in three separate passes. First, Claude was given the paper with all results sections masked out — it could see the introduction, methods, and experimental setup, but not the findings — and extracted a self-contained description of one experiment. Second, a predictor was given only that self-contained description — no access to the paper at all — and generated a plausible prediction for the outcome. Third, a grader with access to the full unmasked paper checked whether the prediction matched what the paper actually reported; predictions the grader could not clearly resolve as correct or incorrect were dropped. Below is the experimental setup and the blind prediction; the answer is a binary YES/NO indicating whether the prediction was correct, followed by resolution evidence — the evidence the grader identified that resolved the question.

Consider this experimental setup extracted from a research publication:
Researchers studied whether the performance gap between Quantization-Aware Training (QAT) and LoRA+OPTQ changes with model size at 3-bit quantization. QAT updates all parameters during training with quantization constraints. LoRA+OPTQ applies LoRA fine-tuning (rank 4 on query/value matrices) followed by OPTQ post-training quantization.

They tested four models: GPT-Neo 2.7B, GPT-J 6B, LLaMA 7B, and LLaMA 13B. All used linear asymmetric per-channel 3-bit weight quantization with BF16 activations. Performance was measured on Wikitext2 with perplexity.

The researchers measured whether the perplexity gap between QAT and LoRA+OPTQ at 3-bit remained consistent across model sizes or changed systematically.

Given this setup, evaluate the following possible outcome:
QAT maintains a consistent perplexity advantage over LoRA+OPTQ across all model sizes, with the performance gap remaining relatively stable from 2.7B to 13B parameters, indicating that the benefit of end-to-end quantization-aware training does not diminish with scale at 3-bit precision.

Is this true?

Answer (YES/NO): NO